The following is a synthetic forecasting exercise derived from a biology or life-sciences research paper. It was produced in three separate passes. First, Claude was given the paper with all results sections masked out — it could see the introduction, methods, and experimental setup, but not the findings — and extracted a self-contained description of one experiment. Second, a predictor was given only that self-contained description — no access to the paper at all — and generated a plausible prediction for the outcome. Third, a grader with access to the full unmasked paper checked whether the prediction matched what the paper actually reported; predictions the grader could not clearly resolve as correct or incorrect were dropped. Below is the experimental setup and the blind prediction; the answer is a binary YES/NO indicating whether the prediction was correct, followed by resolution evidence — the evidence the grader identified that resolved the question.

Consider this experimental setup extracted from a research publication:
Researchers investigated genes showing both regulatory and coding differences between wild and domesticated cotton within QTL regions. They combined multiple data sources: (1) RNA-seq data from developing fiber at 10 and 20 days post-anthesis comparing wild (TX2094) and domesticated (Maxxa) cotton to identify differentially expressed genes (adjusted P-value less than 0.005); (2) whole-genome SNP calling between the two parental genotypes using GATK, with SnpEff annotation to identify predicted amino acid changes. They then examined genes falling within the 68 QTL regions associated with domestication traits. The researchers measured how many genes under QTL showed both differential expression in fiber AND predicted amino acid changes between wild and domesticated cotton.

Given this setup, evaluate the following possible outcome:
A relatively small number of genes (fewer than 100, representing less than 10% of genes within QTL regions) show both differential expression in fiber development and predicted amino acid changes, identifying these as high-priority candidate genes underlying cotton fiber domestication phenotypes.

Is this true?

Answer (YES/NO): NO